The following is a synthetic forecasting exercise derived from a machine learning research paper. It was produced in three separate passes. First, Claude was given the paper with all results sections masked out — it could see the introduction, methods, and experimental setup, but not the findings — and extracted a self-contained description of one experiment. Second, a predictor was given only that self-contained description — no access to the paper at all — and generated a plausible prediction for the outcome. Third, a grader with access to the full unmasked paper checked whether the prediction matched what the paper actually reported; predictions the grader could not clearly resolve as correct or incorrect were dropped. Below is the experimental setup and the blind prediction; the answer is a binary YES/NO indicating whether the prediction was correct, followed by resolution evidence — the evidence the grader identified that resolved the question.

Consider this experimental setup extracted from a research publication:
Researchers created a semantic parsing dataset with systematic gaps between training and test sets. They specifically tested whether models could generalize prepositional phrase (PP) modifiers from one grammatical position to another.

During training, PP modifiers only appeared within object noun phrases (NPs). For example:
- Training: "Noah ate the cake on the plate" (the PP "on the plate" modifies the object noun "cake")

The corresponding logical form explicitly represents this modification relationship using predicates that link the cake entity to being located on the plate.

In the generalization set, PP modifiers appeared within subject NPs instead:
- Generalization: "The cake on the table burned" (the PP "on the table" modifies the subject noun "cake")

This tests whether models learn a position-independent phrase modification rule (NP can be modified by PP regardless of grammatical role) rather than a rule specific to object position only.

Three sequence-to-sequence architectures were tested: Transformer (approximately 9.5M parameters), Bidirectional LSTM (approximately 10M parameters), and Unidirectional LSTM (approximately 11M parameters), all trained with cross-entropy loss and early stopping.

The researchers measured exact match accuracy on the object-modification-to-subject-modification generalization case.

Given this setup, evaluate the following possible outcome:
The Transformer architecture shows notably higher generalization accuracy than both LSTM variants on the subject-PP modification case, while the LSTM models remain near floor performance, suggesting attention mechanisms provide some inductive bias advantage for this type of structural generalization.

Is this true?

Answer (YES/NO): NO